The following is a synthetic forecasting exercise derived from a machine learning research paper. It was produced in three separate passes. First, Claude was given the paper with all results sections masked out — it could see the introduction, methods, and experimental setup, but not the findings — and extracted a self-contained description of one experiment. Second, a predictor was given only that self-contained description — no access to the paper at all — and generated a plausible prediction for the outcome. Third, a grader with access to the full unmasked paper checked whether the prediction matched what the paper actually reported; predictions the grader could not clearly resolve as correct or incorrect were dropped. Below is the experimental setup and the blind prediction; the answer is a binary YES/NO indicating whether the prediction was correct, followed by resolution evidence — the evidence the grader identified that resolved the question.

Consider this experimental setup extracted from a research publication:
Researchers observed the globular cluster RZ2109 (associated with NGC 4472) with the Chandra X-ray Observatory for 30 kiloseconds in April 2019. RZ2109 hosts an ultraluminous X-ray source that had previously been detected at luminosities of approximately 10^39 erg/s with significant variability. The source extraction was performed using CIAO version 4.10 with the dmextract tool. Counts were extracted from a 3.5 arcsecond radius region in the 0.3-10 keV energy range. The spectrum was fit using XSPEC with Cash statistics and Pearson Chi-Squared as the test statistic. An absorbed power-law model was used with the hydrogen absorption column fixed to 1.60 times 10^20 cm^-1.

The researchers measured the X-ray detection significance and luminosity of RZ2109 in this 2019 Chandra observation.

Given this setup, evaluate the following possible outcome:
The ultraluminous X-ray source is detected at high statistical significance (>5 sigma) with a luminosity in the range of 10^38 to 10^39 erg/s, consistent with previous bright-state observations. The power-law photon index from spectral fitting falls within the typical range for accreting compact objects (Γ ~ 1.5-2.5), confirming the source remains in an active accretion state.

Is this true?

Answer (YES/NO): NO